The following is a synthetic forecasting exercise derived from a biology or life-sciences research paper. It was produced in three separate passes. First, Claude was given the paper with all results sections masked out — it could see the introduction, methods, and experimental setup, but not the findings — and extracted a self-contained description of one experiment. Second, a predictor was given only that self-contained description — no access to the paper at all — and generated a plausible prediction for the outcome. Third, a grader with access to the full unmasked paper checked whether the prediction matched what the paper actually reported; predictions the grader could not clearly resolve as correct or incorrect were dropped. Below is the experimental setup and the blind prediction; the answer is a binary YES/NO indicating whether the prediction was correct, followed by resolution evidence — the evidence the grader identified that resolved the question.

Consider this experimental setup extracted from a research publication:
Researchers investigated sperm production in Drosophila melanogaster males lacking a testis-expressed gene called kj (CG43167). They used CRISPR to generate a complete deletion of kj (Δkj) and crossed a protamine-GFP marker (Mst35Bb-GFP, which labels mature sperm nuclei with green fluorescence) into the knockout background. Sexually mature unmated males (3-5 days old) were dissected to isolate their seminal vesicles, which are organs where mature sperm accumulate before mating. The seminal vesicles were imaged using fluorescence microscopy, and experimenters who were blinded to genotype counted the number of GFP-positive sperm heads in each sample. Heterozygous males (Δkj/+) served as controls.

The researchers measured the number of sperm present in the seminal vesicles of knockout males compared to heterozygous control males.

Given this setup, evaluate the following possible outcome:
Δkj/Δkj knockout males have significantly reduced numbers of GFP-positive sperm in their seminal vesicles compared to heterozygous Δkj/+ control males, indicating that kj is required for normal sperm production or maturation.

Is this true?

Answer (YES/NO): NO